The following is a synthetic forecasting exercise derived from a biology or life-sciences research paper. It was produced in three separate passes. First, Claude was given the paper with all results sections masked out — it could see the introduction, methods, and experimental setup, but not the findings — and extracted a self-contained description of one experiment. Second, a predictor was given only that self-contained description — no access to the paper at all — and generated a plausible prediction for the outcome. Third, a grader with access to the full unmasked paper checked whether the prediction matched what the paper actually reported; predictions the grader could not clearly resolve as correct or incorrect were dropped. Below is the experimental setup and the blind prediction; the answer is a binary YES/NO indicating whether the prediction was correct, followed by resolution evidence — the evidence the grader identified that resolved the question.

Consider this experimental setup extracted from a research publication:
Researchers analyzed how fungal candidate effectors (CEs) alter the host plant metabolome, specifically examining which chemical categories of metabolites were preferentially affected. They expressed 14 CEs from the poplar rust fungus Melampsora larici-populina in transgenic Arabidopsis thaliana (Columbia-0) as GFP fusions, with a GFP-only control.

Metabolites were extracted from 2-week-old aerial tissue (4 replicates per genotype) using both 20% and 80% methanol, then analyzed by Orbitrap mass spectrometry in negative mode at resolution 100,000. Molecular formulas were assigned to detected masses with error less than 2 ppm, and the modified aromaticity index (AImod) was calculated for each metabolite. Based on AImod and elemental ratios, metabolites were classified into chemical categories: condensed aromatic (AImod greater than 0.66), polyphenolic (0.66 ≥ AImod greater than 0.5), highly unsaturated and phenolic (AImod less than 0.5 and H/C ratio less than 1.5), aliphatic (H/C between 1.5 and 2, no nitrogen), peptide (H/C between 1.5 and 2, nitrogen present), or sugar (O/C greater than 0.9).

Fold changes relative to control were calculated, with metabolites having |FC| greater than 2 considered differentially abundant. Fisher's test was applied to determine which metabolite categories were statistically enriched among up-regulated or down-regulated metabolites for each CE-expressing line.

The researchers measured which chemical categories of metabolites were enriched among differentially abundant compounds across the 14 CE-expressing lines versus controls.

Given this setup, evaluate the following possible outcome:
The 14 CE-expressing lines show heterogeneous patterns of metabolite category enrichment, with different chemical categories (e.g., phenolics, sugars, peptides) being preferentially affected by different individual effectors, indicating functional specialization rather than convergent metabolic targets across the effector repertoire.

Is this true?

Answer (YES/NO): NO